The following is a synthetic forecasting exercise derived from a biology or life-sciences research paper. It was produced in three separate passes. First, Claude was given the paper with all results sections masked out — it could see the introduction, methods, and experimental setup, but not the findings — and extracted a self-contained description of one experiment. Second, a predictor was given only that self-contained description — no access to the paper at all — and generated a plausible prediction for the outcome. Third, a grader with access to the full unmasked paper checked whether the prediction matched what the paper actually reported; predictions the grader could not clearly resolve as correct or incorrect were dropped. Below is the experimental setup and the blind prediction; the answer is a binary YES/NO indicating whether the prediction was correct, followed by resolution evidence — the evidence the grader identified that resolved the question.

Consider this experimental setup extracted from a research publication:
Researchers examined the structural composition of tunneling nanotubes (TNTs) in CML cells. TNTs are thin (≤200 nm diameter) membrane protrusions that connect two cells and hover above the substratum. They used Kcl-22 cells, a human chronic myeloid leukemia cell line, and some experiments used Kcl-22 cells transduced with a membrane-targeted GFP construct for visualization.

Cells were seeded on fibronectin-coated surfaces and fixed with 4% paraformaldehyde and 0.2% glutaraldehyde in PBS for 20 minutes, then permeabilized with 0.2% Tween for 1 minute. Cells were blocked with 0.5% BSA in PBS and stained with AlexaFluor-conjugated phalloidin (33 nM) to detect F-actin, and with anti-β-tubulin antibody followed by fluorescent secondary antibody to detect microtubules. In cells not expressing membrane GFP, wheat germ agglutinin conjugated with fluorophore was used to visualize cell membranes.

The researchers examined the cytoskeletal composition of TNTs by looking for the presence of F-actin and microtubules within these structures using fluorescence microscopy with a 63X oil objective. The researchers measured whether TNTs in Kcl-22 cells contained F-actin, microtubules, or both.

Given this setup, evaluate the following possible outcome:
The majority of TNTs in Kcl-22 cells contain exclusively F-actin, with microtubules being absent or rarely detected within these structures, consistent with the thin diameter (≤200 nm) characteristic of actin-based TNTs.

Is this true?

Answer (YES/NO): YES